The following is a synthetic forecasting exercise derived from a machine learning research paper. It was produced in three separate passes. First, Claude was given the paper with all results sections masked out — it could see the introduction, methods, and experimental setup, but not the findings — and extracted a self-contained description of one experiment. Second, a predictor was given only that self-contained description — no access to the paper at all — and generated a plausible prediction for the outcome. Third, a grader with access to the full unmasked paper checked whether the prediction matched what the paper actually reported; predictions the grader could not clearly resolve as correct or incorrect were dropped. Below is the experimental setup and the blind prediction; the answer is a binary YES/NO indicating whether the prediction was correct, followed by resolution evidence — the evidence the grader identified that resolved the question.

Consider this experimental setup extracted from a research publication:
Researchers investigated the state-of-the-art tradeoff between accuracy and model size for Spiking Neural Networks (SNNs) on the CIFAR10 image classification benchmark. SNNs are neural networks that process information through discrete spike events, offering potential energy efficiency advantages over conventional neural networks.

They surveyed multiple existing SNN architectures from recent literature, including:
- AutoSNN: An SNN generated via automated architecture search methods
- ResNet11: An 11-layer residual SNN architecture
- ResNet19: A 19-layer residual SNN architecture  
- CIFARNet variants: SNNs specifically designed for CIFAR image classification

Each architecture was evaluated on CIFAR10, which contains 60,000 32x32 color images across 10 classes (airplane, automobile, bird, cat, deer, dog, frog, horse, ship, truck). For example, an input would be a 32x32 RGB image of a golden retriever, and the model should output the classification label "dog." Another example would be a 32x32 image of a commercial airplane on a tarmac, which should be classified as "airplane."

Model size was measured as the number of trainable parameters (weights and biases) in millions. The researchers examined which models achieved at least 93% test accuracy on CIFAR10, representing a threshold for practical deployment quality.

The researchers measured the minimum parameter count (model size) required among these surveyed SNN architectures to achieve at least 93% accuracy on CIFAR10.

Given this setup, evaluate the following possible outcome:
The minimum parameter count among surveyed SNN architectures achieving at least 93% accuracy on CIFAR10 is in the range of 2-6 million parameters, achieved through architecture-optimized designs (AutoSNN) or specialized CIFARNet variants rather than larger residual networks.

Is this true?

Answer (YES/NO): NO